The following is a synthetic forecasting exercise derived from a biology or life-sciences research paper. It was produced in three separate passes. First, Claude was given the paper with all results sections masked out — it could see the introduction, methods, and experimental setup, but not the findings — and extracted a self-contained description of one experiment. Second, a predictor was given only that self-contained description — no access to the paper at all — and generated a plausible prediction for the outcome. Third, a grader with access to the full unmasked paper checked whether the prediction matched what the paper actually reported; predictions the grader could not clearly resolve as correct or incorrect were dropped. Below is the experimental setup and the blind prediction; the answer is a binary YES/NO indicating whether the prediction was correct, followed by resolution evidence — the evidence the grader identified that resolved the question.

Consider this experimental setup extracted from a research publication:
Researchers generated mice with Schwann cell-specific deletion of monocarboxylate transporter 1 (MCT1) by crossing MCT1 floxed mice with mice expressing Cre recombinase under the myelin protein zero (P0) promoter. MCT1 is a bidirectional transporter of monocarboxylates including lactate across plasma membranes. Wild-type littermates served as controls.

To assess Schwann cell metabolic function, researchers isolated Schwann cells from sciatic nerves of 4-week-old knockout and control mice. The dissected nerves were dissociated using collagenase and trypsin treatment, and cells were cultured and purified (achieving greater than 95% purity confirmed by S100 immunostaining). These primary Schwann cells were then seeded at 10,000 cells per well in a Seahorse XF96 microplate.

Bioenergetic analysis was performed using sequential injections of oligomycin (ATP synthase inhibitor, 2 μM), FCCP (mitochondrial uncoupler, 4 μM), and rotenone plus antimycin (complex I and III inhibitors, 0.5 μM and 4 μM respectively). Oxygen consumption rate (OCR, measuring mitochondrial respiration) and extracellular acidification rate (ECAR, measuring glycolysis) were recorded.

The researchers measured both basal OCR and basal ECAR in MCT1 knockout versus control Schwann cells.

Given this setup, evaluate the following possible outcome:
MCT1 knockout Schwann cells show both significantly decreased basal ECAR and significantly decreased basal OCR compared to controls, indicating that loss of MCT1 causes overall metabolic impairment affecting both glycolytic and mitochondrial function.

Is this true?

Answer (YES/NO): NO